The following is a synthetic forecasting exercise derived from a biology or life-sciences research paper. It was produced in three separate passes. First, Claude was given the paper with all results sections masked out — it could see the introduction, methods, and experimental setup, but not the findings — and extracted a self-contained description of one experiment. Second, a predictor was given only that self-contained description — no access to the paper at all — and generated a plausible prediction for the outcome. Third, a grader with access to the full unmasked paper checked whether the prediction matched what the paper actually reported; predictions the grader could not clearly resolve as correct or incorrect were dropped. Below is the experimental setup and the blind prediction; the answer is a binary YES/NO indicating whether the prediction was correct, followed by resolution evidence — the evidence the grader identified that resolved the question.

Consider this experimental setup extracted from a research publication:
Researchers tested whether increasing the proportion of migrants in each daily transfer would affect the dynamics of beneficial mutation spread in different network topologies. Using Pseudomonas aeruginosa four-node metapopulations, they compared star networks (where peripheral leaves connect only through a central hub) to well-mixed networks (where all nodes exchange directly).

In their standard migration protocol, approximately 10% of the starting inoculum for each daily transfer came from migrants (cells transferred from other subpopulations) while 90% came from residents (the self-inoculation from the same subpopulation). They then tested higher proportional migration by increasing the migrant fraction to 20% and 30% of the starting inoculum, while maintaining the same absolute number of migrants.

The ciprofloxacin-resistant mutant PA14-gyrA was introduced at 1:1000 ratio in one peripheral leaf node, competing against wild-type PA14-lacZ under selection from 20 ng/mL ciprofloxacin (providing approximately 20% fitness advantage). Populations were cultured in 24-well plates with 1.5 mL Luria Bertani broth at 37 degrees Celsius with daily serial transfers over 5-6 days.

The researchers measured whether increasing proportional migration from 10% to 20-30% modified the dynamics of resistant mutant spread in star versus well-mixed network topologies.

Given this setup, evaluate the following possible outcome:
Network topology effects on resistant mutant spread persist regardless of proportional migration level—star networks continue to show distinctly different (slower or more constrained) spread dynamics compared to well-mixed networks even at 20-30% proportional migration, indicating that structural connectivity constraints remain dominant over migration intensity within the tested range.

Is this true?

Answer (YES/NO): NO